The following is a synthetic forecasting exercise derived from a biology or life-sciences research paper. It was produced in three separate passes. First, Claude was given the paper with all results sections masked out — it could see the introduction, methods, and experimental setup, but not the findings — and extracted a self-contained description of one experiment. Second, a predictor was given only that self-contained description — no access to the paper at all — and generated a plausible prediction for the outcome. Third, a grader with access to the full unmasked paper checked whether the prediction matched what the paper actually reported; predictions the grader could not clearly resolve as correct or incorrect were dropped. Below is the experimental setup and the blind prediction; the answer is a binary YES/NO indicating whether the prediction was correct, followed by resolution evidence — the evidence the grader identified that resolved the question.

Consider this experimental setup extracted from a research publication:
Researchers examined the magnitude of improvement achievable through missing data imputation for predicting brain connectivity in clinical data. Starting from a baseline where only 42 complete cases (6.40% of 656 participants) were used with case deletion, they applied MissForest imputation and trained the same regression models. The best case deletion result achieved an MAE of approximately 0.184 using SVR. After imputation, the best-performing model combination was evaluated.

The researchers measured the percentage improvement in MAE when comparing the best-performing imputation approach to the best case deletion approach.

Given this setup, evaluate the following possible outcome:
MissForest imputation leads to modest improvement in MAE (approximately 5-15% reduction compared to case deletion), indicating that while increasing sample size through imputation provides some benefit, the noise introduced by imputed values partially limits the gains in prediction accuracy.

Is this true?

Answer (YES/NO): NO